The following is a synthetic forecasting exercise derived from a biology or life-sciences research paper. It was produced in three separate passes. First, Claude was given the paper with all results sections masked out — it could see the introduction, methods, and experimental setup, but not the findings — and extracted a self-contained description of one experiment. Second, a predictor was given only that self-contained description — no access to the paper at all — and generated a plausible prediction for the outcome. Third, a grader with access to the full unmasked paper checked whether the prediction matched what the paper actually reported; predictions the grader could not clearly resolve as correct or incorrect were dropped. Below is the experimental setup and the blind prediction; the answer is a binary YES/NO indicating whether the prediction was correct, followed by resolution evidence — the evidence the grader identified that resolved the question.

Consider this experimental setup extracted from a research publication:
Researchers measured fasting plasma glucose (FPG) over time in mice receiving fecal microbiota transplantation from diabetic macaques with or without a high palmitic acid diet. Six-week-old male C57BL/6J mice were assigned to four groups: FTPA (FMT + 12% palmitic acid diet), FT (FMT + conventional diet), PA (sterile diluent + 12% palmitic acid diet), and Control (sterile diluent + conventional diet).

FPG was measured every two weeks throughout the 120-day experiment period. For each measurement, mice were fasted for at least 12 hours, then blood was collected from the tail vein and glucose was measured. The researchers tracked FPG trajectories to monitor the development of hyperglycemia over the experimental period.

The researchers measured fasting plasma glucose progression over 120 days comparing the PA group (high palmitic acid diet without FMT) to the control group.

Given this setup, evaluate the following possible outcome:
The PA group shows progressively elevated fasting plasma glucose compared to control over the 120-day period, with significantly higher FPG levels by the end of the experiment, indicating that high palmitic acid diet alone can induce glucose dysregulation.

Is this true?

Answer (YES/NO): NO